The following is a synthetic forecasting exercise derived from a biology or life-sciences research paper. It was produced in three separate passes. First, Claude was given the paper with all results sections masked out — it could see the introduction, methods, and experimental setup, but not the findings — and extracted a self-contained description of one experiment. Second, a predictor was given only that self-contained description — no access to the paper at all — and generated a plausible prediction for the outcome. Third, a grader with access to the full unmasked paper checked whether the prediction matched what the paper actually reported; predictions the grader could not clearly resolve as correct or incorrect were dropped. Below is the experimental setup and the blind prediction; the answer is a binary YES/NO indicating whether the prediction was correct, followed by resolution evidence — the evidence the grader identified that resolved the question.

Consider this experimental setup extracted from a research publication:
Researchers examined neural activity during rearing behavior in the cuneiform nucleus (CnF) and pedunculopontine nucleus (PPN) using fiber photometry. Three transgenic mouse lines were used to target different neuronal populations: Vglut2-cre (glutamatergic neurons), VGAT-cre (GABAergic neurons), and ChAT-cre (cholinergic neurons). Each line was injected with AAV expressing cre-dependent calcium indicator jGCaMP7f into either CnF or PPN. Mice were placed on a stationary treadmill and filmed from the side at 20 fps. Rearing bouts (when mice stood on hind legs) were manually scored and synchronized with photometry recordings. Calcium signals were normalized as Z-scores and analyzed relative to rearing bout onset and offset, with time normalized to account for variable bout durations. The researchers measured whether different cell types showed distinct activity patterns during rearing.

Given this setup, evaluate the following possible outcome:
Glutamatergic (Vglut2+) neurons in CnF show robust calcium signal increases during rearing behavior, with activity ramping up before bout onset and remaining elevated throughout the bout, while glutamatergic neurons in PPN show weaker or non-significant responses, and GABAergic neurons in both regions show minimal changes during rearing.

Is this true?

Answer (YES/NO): NO